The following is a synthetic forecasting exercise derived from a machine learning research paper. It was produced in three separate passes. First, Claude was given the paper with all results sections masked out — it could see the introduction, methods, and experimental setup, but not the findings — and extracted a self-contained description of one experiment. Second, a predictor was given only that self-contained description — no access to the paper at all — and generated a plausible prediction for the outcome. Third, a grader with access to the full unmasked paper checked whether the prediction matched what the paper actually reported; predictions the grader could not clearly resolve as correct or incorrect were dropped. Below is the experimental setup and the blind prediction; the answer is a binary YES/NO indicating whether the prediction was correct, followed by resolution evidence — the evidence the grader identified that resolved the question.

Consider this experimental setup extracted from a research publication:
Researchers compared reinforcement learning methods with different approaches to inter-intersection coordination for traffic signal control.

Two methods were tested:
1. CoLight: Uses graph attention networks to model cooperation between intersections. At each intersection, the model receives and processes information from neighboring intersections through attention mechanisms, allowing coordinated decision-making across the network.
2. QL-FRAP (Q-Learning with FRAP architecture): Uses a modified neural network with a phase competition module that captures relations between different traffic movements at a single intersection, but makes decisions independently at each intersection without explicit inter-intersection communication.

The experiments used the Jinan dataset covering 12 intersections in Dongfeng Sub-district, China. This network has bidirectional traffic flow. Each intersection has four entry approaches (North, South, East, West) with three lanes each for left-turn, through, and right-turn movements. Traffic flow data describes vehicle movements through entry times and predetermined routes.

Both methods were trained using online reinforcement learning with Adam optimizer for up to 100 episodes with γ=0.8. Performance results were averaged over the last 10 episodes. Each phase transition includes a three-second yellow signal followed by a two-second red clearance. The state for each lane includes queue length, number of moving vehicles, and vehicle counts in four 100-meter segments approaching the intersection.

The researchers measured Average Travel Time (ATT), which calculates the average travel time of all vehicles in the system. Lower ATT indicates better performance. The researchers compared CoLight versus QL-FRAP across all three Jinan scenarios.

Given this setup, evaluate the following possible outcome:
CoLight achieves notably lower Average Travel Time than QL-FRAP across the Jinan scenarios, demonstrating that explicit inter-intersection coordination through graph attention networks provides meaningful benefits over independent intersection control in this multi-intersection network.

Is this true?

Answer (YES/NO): NO